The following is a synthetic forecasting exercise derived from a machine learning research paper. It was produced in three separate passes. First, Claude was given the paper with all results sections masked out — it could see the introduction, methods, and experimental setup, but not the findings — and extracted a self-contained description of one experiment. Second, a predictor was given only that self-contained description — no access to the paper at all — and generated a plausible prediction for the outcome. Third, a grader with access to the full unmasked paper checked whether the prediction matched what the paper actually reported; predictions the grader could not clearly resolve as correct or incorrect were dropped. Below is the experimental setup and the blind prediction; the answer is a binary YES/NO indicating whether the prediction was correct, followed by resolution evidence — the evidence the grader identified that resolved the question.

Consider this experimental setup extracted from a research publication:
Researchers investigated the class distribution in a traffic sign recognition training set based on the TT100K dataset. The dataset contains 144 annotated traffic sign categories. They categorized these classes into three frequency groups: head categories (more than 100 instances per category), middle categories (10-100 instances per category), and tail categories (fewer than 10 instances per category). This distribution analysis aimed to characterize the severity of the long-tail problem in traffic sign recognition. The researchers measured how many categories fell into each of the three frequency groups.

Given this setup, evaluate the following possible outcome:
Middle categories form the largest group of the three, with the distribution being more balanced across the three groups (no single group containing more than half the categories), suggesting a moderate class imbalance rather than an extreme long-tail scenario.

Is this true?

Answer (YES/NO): NO